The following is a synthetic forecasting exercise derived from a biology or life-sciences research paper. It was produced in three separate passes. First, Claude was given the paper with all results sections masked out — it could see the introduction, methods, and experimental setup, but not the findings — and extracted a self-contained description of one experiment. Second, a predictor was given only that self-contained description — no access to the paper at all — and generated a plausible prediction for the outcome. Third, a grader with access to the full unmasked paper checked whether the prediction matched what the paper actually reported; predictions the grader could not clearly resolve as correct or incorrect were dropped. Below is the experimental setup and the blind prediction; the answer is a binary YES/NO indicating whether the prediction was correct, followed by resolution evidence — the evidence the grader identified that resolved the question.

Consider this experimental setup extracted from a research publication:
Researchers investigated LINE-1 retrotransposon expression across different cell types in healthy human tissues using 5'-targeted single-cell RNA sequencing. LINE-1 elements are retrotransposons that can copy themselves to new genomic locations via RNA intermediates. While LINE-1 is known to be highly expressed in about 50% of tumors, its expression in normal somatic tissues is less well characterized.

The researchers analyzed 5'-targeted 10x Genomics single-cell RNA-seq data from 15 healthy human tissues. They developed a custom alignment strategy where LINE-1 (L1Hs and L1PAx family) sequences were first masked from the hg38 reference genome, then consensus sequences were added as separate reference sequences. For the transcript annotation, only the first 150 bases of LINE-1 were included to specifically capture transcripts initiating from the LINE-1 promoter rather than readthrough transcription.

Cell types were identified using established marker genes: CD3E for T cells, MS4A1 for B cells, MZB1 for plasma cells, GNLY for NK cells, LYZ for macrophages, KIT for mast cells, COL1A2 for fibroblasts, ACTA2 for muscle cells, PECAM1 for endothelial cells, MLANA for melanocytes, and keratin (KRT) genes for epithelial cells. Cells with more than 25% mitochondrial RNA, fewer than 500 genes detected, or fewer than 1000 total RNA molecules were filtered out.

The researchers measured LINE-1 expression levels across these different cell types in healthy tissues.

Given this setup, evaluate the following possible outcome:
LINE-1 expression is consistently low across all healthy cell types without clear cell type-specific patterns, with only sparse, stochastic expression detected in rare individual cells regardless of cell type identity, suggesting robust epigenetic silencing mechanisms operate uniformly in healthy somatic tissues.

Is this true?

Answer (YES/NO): NO